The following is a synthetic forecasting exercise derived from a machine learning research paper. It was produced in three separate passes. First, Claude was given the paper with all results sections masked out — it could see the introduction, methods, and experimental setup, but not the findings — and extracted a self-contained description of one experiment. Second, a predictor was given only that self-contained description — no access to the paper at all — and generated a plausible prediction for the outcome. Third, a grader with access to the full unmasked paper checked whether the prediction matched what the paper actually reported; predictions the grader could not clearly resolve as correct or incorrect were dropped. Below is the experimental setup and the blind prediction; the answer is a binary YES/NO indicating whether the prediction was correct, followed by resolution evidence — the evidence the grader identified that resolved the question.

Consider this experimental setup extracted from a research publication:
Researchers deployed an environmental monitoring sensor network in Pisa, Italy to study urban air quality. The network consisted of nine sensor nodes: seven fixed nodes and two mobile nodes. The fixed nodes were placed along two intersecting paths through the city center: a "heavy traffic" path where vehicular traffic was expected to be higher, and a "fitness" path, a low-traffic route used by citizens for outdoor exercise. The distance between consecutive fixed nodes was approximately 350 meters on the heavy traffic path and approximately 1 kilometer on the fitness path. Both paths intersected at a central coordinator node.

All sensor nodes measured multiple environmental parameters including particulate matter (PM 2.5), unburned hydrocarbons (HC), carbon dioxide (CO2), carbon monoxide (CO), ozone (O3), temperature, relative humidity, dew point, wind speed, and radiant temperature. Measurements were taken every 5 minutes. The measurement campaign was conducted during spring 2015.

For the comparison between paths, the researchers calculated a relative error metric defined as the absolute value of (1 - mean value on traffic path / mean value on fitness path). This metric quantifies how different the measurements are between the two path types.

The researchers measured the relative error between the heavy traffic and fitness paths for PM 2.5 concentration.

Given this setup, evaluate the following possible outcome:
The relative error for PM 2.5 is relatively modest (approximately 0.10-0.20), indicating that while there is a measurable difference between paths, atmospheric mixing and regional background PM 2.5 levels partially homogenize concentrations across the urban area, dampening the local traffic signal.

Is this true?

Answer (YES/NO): YES